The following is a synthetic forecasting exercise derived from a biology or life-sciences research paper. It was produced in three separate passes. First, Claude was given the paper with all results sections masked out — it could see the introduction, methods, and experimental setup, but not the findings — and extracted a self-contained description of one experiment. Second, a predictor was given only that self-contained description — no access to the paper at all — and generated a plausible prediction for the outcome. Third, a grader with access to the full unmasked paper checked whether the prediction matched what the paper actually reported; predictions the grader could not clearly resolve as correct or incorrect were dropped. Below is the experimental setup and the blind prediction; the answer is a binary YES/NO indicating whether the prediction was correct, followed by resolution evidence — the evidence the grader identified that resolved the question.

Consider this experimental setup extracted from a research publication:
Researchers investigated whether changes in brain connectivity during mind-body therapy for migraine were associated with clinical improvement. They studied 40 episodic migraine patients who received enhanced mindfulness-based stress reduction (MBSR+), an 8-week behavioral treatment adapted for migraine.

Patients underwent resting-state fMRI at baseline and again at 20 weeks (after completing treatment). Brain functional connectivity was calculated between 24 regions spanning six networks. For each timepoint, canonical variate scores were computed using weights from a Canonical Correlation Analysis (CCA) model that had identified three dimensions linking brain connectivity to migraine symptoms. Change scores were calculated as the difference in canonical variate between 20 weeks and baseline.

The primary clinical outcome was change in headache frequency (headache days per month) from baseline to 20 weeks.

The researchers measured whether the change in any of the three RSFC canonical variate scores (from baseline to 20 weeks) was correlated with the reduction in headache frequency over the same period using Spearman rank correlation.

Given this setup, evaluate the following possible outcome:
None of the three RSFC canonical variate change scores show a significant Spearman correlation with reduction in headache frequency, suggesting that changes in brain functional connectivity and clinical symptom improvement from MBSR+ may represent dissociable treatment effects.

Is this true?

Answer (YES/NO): NO